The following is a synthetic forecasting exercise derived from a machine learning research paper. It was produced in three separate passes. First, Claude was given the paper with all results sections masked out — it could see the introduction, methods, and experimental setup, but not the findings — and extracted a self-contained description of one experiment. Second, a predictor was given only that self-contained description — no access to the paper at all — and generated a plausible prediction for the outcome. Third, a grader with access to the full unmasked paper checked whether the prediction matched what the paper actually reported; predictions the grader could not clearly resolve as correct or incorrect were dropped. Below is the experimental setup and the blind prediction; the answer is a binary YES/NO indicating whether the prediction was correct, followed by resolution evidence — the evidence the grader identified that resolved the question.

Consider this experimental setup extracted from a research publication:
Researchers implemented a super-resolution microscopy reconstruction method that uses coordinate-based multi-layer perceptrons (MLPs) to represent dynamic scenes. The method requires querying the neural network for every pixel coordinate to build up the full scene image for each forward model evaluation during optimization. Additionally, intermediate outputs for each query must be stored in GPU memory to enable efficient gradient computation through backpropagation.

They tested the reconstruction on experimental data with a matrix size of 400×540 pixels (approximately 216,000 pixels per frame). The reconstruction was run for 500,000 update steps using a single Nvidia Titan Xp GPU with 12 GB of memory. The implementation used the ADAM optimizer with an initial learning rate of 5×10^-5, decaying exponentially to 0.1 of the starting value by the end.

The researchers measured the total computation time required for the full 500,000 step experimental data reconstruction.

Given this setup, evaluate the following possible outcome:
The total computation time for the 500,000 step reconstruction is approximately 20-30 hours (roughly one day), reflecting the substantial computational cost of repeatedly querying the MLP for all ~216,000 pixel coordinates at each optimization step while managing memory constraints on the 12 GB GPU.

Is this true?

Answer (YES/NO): NO